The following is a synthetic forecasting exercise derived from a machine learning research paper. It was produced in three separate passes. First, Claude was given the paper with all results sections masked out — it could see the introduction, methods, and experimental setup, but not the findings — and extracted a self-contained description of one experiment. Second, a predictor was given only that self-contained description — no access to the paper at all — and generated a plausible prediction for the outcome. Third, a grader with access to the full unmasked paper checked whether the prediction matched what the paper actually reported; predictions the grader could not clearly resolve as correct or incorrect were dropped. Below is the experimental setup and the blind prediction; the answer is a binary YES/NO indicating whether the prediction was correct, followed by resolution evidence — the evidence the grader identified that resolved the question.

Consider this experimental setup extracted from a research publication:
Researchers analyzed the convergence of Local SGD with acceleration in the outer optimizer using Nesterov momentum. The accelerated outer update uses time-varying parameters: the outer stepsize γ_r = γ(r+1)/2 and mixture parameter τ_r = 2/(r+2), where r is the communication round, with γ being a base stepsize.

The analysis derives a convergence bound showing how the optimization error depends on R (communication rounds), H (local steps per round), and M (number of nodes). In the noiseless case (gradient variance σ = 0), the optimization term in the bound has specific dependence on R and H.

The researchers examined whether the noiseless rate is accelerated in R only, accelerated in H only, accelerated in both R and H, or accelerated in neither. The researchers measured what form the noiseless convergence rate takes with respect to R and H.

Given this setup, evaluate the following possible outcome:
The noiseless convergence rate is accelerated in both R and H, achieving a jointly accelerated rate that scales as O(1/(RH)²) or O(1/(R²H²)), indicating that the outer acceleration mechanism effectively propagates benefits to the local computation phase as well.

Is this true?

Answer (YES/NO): NO